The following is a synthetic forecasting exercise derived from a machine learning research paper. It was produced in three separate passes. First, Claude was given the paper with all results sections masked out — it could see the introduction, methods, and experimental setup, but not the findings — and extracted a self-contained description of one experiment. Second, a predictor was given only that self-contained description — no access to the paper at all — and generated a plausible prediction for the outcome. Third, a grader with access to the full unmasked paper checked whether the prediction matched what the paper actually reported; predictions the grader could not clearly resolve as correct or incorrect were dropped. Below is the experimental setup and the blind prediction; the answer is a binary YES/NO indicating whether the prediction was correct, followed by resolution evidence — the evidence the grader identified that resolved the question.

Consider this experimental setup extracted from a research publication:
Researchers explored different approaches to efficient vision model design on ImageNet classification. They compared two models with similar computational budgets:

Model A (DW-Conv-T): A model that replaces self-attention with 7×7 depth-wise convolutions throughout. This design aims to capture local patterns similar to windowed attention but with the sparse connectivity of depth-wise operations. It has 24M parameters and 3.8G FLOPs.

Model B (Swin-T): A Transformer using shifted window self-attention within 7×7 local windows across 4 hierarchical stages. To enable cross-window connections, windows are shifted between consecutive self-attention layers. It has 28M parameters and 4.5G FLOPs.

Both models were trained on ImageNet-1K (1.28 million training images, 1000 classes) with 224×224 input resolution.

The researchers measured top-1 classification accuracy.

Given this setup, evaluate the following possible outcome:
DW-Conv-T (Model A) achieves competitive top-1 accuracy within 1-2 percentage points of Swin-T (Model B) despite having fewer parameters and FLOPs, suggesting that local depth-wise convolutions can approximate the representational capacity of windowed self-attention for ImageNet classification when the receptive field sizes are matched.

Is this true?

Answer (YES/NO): YES